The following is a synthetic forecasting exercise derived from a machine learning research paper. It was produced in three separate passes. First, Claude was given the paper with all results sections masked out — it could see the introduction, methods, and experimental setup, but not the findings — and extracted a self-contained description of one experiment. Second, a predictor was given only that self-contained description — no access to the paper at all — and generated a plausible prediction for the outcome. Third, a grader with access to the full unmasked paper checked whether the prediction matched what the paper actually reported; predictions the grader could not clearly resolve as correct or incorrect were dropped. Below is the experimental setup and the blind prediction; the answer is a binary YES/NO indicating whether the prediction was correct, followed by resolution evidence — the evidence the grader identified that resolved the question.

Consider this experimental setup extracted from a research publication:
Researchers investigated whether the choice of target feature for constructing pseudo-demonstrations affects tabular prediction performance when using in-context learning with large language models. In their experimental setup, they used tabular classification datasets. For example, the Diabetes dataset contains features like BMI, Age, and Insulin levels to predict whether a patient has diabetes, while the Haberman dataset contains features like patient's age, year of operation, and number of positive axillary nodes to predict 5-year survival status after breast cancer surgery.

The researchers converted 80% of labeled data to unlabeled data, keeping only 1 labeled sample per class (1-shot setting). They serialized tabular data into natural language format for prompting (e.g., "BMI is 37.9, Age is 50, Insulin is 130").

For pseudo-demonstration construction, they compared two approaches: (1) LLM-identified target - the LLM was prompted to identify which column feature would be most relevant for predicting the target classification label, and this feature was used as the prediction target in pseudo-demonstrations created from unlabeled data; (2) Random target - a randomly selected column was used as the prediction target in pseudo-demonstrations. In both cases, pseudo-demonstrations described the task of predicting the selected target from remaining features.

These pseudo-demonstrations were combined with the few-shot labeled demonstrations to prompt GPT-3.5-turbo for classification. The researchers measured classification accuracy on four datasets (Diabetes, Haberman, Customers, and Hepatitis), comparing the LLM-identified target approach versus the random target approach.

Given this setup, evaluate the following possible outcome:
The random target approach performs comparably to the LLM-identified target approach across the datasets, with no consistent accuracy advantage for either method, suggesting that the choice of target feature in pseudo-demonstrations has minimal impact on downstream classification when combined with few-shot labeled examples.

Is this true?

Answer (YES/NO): NO